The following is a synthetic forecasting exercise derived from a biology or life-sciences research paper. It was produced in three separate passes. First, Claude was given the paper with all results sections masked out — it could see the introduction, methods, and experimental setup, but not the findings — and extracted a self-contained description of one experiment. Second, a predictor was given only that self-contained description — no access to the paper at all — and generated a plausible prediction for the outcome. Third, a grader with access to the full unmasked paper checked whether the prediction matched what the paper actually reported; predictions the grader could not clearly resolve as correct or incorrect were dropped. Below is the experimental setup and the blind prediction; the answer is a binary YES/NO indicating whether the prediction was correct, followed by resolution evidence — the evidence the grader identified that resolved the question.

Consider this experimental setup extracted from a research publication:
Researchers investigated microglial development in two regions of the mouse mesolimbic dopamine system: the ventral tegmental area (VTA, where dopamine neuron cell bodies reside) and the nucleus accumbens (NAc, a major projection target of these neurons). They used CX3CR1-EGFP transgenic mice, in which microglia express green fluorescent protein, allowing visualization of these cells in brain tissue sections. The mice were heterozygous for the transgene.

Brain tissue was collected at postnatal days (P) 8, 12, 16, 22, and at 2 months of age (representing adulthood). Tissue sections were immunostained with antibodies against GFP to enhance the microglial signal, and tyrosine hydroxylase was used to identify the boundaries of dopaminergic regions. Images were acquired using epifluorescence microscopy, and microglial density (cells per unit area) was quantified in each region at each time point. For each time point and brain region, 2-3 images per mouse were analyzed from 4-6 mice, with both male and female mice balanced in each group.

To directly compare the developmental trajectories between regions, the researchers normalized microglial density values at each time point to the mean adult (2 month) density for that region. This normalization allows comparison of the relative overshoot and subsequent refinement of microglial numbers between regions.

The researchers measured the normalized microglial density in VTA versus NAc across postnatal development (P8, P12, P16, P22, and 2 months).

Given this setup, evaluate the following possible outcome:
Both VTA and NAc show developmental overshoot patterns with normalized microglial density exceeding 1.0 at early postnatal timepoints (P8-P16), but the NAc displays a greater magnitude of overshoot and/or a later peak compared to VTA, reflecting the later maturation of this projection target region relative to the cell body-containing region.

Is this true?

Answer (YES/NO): NO